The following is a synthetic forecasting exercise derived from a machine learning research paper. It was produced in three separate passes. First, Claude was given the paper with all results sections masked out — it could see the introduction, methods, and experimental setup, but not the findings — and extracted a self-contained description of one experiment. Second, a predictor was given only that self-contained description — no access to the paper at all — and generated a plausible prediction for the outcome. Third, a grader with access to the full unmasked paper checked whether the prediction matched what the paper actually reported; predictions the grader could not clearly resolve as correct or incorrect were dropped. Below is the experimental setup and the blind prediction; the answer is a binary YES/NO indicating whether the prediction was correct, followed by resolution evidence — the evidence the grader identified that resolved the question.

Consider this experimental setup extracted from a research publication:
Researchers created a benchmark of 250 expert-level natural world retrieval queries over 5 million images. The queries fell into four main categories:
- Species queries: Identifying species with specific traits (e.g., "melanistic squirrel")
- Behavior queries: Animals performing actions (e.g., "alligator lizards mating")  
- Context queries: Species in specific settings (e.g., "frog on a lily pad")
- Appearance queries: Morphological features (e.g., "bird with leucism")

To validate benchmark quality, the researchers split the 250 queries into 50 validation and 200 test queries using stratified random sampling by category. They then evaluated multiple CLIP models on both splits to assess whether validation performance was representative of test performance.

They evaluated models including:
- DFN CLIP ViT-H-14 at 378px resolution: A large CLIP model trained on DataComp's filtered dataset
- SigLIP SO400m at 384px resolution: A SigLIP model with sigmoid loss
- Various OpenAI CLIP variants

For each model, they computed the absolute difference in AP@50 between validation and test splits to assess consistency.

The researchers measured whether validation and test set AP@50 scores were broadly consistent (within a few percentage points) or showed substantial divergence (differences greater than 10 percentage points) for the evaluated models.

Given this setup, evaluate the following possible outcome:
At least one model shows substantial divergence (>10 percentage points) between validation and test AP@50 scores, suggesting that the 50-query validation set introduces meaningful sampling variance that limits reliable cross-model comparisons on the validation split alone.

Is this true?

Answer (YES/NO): NO